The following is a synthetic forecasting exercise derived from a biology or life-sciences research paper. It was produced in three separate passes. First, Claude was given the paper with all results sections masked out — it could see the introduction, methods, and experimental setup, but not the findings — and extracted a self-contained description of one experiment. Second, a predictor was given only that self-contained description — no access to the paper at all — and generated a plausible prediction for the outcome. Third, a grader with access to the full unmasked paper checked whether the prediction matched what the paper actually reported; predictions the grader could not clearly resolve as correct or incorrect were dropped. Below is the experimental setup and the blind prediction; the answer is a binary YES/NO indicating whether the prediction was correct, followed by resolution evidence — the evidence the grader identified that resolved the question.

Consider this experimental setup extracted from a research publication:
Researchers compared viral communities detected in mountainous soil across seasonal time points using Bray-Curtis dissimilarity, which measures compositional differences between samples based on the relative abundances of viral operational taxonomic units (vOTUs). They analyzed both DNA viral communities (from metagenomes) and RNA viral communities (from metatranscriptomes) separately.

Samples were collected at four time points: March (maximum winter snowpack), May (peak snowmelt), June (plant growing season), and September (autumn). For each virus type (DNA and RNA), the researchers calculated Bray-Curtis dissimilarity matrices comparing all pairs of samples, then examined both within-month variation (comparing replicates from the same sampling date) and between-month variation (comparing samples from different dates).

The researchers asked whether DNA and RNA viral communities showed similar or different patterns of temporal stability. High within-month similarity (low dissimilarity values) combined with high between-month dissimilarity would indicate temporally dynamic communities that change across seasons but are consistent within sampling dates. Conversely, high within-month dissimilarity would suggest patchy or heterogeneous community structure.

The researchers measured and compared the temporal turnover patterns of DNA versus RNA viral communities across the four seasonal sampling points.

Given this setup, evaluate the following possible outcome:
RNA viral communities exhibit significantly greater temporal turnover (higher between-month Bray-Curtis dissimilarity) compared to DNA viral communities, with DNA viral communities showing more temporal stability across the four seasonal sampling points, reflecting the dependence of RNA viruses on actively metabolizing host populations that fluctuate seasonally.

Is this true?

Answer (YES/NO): YES